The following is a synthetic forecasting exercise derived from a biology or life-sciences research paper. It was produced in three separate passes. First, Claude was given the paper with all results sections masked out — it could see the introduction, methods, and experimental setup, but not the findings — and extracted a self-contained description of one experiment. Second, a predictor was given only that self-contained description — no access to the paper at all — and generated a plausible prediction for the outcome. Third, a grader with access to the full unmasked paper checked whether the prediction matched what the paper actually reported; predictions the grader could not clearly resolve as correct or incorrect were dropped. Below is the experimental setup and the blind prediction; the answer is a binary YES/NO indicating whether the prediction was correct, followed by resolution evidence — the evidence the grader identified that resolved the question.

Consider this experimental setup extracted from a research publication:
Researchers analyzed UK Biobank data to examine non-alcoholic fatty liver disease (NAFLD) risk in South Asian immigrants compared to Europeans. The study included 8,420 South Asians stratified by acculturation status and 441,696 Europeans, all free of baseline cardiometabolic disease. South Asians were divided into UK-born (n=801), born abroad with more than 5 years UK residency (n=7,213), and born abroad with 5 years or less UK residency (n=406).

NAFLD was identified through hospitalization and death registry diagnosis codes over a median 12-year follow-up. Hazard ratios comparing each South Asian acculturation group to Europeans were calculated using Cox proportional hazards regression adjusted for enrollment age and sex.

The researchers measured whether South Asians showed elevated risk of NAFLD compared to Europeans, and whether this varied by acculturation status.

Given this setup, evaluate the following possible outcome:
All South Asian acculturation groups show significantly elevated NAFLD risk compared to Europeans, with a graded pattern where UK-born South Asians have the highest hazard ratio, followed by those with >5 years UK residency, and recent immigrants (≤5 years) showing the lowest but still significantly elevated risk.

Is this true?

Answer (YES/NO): NO